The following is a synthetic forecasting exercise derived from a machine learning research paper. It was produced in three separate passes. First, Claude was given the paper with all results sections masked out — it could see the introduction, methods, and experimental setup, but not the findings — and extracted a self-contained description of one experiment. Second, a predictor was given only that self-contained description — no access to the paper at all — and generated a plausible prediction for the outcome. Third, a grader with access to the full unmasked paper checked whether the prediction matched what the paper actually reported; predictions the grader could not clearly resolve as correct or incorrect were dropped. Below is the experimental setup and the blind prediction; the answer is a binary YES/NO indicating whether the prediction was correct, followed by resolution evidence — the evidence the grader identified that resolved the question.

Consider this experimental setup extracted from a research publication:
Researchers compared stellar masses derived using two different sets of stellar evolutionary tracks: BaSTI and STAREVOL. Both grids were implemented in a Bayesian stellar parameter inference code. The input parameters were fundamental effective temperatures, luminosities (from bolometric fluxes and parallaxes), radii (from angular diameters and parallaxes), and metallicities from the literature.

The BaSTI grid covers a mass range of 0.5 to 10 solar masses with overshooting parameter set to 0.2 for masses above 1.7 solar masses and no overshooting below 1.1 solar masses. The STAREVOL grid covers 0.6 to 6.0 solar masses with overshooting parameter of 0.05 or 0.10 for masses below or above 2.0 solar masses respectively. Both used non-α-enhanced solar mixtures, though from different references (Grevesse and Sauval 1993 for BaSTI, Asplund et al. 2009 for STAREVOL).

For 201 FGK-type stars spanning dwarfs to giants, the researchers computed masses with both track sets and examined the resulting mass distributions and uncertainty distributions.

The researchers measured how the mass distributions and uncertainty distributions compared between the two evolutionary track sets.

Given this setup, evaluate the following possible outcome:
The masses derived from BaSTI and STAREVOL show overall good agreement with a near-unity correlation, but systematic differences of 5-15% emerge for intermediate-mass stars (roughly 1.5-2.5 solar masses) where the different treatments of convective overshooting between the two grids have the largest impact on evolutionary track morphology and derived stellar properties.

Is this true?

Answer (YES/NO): NO